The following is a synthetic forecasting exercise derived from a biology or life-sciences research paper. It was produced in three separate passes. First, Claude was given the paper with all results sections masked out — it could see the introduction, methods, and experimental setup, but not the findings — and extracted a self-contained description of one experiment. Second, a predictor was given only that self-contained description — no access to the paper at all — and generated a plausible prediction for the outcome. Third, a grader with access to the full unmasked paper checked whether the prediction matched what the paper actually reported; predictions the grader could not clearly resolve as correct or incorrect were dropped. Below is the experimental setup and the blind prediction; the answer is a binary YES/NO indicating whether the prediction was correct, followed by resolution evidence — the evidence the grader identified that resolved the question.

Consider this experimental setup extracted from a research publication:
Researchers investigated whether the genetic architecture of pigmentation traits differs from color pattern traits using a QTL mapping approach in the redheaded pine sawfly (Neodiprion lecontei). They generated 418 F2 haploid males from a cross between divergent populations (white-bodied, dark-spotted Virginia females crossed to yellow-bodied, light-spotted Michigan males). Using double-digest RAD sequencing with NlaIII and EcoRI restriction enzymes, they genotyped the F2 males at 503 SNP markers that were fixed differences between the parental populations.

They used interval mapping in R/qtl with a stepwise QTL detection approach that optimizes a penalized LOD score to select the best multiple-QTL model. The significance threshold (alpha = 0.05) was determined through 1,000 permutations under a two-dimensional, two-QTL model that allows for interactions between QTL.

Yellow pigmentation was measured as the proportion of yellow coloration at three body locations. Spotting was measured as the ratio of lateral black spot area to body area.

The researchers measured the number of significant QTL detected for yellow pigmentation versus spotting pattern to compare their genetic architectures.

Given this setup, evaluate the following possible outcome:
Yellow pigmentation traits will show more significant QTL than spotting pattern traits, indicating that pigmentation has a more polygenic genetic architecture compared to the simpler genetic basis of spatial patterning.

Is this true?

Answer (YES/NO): NO